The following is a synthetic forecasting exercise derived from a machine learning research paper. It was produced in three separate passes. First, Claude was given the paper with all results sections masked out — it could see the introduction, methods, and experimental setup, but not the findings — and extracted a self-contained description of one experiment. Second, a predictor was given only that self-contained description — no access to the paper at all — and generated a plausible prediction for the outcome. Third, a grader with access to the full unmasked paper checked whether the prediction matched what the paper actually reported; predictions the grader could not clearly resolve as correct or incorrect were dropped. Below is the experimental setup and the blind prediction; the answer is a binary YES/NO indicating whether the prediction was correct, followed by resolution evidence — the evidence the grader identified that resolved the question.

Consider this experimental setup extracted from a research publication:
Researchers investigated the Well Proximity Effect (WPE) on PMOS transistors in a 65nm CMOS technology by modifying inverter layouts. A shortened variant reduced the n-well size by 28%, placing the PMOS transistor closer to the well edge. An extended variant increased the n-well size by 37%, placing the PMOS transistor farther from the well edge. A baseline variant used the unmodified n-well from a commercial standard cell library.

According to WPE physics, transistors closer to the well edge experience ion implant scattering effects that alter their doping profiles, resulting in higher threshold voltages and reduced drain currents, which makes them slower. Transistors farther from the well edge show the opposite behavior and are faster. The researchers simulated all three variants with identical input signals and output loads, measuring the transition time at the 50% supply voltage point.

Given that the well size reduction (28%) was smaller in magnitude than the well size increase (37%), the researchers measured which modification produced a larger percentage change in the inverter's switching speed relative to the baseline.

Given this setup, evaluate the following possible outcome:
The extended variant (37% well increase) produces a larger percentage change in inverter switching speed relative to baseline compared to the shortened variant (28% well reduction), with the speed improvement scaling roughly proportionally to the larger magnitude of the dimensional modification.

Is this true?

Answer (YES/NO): NO